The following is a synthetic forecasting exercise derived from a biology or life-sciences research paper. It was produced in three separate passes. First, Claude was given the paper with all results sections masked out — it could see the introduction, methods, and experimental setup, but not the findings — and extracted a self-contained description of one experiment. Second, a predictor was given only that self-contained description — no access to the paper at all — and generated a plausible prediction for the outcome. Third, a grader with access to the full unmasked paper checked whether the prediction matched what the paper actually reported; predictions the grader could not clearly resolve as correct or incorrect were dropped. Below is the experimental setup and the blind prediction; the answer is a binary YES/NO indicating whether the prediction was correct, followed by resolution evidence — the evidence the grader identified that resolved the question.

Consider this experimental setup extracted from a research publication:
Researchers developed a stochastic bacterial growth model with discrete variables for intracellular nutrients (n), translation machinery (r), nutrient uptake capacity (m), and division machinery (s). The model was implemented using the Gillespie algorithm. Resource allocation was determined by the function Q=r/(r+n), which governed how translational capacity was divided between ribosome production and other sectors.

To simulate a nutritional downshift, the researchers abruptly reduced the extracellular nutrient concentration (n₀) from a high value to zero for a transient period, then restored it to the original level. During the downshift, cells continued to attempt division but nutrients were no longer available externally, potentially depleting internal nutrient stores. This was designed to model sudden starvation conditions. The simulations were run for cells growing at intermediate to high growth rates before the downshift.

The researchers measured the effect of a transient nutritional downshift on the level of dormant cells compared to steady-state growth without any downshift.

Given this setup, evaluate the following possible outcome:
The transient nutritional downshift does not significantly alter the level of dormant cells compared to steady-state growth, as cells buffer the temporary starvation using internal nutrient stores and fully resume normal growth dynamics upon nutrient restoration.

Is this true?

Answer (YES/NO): NO